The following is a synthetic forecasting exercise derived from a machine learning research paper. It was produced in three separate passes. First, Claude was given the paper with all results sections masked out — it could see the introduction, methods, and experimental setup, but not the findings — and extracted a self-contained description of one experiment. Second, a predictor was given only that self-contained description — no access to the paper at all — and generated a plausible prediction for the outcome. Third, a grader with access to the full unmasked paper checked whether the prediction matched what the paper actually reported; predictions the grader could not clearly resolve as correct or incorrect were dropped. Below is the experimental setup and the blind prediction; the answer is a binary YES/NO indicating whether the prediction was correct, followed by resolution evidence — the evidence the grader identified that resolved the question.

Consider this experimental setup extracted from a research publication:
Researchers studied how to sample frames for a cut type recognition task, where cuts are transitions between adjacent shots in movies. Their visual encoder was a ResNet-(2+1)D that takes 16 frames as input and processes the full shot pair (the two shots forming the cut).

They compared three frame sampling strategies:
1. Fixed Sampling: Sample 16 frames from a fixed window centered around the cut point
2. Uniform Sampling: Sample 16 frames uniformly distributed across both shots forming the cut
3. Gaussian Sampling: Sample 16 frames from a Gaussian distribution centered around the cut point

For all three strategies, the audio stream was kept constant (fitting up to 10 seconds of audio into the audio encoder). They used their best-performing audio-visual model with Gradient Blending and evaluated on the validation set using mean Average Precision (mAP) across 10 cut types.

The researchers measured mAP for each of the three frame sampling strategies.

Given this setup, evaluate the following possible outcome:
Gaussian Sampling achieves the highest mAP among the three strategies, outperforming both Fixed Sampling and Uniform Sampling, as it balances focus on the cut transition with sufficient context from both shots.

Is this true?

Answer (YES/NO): NO